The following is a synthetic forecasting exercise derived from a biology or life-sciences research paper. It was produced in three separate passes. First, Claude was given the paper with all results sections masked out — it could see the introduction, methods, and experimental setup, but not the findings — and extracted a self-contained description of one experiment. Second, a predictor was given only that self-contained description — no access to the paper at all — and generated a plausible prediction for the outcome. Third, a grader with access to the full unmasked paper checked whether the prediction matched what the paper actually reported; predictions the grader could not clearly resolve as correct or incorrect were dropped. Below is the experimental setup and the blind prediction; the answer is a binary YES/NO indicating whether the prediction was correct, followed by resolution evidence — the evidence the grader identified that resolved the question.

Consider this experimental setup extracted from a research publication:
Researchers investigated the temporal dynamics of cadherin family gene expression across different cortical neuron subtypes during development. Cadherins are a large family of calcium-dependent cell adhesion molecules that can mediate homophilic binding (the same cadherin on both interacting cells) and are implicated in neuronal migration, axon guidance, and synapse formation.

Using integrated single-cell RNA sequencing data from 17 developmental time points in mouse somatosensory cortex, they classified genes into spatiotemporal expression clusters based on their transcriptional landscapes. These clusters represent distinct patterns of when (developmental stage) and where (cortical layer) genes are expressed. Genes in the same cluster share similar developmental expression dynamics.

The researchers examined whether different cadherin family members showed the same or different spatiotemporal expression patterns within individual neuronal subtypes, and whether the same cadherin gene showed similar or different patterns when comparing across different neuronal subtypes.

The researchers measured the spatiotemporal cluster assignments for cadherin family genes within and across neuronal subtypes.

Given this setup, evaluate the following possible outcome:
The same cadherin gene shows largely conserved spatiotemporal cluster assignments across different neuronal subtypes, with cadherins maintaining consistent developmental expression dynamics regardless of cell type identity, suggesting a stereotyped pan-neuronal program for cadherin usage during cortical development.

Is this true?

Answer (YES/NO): NO